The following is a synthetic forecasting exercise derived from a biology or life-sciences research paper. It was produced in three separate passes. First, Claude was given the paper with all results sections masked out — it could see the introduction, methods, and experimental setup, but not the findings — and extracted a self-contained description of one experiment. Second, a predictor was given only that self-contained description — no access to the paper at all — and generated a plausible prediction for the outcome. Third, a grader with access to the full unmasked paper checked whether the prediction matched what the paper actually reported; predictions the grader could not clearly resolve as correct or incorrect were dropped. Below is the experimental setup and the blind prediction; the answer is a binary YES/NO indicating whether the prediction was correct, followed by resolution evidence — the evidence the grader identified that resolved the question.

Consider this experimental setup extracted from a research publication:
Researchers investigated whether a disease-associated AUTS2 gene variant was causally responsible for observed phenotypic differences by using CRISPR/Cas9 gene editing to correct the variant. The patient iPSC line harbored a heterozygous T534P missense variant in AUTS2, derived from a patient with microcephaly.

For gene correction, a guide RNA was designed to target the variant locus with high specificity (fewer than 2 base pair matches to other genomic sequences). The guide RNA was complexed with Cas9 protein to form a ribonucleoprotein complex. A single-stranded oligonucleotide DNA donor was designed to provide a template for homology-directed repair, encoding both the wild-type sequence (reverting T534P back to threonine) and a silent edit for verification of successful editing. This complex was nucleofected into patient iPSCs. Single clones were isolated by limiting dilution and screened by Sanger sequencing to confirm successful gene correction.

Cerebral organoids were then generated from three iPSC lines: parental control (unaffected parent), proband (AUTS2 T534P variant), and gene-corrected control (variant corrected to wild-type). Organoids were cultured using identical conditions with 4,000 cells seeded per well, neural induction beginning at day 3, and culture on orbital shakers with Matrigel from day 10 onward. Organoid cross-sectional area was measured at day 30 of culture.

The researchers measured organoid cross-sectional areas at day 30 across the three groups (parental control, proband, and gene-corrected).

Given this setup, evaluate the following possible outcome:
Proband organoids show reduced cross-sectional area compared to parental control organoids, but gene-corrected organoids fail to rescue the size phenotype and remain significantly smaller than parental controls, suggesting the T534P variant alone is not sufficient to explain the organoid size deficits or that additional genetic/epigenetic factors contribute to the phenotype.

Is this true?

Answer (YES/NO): NO